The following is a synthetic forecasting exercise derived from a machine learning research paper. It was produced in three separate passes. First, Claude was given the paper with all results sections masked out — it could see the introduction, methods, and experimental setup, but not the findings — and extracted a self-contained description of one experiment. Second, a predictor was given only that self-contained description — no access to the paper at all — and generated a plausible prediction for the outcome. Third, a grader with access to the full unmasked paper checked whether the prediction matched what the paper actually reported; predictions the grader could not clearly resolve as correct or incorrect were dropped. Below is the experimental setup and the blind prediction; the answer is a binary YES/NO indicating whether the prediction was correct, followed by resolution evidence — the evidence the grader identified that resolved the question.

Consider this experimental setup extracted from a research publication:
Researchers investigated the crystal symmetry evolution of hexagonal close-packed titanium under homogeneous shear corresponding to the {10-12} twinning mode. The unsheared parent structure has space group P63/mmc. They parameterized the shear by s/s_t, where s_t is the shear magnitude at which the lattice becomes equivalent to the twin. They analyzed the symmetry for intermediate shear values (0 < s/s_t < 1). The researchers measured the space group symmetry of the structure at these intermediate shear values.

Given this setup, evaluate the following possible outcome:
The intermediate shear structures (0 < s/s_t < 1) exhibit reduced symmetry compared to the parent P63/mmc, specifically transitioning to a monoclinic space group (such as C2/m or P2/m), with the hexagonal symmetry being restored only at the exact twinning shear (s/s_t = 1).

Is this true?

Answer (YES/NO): NO